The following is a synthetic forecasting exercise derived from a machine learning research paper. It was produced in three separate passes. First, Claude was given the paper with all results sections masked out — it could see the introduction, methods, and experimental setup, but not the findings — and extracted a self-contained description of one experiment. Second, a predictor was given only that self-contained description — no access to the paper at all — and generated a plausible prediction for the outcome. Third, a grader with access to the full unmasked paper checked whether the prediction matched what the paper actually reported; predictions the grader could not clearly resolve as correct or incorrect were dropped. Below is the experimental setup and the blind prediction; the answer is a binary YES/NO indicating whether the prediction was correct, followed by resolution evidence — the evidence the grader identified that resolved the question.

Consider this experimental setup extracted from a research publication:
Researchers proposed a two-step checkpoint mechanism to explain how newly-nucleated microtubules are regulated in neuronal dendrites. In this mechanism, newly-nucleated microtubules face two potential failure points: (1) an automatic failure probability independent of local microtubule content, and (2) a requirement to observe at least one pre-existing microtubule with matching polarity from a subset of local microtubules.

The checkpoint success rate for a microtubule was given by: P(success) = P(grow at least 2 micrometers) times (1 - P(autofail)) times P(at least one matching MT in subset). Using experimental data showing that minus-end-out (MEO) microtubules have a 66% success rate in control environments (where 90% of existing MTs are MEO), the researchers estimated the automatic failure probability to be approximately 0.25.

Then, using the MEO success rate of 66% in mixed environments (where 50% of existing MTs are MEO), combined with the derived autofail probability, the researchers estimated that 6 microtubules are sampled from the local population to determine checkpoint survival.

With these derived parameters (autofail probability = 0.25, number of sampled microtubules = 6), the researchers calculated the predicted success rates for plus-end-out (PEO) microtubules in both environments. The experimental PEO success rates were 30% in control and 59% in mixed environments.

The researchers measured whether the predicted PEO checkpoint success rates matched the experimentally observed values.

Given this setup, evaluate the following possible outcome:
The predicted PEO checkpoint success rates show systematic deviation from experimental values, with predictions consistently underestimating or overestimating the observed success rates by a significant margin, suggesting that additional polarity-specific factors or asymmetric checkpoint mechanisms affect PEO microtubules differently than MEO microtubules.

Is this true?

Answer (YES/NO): NO